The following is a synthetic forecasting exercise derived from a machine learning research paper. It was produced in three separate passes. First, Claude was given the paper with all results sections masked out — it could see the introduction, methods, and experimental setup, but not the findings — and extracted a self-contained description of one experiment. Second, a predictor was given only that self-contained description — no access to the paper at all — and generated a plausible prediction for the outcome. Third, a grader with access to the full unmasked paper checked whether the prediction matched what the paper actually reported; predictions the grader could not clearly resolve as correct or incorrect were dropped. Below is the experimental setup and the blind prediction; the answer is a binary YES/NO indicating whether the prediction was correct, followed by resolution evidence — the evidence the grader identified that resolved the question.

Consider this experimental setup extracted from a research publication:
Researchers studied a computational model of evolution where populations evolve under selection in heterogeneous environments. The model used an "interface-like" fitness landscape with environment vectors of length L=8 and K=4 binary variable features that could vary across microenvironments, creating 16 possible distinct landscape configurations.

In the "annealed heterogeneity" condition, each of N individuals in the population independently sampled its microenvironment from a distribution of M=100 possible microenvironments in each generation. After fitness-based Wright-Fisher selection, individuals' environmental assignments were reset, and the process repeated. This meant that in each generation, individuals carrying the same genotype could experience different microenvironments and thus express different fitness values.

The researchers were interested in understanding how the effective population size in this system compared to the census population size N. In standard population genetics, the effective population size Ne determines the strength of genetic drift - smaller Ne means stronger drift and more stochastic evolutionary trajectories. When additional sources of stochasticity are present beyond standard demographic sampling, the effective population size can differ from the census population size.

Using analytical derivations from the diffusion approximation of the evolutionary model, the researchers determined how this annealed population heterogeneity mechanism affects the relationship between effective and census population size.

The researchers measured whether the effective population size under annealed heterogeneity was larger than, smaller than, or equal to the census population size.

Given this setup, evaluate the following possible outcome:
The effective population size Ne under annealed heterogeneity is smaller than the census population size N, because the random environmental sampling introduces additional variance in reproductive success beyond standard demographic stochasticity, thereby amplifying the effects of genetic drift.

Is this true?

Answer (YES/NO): YES